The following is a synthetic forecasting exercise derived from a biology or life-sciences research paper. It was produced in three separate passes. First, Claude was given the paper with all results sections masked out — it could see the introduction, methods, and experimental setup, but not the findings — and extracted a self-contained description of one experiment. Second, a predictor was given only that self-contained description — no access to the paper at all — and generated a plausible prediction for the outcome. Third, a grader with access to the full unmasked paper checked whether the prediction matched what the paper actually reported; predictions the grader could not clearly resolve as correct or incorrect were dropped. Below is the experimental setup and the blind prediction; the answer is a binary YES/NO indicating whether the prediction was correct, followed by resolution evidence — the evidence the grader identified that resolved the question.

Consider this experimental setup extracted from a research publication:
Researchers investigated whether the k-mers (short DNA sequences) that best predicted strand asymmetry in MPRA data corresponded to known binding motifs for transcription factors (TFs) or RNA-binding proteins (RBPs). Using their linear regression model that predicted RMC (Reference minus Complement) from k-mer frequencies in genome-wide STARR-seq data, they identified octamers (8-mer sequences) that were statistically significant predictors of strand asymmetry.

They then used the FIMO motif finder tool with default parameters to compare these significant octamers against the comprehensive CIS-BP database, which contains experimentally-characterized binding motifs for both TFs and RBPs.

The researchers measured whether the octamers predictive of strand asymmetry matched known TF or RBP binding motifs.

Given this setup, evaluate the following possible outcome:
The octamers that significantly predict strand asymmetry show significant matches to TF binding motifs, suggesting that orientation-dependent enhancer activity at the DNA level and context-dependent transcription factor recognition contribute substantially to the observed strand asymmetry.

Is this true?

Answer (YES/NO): NO